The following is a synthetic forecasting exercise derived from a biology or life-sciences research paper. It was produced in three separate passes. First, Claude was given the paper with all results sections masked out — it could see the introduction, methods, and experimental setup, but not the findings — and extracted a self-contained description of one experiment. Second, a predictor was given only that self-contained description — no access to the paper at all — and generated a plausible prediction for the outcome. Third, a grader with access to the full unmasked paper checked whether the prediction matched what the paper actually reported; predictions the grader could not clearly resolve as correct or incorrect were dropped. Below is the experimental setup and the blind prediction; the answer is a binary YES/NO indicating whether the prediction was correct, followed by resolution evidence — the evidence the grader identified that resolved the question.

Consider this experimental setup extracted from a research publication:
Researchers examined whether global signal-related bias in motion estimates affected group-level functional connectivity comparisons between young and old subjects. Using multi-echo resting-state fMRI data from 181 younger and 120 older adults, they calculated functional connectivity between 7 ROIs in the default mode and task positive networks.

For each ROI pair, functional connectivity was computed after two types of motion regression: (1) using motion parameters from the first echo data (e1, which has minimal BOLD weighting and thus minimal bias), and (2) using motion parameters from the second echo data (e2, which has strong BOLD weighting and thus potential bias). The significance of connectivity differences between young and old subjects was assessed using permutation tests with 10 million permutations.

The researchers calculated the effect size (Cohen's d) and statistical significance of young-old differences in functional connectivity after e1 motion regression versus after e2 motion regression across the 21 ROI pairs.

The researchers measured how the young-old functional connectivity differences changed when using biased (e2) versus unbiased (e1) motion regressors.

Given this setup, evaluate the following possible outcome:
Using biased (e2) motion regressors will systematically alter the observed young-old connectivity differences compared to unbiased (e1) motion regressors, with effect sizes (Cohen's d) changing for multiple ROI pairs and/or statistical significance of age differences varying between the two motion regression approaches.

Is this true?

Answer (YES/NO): YES